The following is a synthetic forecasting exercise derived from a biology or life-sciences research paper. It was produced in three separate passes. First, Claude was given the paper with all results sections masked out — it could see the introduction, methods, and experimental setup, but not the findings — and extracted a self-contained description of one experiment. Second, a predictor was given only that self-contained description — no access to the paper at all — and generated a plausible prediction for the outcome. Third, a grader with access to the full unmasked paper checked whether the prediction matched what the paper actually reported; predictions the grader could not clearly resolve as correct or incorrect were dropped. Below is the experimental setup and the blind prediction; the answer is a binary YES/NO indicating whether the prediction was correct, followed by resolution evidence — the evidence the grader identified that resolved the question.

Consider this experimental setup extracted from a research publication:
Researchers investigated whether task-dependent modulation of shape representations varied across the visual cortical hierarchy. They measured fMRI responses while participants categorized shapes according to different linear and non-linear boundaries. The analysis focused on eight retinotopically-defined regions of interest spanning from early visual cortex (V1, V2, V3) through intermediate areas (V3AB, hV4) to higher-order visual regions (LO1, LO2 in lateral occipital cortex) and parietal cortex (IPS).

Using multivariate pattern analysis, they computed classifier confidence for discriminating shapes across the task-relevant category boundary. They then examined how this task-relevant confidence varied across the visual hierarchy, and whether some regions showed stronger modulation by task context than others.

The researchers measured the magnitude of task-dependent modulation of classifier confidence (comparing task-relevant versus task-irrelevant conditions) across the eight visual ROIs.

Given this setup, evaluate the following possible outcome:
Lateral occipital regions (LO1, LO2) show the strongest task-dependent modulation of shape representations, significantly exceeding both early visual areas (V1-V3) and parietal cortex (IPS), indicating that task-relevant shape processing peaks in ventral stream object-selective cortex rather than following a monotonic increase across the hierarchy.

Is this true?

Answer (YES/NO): NO